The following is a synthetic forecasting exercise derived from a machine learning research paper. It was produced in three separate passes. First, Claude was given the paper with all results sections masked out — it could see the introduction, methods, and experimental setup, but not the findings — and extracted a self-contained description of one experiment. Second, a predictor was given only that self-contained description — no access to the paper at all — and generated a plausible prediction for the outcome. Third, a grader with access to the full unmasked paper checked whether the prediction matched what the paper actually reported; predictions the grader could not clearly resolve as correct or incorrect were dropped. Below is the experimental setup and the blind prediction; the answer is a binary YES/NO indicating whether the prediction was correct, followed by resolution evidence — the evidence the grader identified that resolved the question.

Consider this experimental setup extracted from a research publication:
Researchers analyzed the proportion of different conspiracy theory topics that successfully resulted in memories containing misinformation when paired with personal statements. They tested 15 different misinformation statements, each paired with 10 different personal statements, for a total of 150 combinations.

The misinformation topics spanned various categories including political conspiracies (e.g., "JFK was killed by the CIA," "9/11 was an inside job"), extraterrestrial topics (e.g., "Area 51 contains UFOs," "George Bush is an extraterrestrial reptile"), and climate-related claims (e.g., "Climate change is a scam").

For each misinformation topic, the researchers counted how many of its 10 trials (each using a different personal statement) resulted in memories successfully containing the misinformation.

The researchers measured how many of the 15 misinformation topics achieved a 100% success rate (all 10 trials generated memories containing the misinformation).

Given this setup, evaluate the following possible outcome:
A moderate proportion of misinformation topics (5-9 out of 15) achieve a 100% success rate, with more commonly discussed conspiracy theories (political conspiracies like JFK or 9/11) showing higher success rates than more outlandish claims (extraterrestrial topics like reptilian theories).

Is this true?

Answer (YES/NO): NO